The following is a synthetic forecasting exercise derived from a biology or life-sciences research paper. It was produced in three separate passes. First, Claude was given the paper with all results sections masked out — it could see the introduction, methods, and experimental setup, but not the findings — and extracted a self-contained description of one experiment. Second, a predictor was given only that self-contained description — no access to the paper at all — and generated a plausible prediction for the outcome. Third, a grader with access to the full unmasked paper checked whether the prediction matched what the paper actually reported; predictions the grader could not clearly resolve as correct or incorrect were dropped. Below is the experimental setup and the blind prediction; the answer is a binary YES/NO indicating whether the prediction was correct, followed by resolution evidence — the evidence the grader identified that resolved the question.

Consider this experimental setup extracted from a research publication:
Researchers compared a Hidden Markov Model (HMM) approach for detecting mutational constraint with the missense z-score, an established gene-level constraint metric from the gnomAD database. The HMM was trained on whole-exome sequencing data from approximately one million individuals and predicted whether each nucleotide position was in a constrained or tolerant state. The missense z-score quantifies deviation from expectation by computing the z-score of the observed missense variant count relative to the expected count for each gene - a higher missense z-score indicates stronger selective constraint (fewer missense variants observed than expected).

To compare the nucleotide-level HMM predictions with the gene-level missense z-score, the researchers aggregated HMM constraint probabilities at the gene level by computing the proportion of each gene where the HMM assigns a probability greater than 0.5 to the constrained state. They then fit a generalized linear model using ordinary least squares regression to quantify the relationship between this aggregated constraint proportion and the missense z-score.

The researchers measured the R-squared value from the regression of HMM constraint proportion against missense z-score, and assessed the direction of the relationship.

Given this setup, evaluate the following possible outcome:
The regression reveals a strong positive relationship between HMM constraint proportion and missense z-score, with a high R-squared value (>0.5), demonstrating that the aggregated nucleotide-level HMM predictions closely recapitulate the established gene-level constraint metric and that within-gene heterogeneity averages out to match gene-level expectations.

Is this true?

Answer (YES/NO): NO